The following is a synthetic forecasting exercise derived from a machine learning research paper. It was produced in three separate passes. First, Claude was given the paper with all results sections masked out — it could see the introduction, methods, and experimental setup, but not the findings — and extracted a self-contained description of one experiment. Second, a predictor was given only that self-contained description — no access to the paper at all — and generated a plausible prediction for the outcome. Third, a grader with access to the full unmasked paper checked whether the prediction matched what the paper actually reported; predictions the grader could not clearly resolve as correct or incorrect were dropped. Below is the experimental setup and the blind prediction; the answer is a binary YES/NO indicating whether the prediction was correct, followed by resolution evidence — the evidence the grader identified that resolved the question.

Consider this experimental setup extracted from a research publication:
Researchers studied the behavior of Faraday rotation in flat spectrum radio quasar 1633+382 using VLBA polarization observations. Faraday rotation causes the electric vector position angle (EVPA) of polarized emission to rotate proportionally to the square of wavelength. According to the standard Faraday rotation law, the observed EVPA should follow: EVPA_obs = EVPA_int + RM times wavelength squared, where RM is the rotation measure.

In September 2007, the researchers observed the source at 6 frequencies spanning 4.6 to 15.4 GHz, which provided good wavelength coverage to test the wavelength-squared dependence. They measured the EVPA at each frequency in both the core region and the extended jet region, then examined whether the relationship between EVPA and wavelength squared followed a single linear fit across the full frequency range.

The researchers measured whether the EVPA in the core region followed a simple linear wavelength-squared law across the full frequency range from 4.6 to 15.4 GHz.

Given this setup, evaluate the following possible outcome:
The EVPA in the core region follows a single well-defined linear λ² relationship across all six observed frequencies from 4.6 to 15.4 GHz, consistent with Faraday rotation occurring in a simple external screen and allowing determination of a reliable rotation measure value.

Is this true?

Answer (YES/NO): NO